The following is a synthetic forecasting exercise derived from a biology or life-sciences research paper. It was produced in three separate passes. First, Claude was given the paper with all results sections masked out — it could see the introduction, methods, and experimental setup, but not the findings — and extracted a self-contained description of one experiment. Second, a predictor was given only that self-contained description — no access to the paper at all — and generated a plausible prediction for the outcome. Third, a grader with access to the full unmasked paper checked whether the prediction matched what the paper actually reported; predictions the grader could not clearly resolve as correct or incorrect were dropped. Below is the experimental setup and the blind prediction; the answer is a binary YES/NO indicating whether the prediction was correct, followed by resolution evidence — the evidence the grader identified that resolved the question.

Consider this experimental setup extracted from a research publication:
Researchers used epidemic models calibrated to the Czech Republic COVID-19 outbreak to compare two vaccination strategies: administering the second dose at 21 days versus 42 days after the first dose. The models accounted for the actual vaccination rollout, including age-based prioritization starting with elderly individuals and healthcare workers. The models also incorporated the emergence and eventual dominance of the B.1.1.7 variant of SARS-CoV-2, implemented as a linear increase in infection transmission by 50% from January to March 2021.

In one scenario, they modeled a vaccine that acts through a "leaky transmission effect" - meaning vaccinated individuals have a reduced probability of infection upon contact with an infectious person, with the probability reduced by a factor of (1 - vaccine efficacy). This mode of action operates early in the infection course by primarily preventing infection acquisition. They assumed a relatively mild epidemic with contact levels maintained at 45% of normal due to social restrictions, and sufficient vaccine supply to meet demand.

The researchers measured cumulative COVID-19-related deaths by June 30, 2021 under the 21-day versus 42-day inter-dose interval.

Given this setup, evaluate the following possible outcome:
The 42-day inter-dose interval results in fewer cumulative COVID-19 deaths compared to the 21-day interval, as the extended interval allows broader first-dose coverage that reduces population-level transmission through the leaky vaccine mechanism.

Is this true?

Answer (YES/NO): NO